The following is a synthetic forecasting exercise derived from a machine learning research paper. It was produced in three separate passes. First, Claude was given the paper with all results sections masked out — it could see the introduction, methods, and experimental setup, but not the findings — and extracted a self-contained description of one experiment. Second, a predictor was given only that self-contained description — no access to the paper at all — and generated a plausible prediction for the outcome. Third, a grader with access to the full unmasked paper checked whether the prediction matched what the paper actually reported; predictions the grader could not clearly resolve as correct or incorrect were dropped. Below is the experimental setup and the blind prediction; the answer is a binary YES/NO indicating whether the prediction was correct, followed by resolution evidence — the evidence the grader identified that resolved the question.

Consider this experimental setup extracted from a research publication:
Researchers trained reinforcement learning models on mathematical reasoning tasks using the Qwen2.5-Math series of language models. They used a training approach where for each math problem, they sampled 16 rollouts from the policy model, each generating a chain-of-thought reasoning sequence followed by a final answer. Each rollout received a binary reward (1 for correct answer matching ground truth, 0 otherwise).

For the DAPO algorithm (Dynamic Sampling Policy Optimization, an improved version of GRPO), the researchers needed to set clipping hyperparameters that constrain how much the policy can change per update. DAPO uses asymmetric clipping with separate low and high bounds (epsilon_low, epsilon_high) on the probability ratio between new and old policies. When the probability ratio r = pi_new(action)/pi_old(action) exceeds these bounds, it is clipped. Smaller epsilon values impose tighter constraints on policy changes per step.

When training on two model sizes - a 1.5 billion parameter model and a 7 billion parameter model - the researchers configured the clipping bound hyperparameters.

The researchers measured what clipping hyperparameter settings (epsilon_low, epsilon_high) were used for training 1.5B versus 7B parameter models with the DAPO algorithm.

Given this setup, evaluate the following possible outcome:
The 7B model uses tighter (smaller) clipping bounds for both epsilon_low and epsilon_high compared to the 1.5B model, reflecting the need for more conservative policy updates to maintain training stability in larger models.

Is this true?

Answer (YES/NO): NO